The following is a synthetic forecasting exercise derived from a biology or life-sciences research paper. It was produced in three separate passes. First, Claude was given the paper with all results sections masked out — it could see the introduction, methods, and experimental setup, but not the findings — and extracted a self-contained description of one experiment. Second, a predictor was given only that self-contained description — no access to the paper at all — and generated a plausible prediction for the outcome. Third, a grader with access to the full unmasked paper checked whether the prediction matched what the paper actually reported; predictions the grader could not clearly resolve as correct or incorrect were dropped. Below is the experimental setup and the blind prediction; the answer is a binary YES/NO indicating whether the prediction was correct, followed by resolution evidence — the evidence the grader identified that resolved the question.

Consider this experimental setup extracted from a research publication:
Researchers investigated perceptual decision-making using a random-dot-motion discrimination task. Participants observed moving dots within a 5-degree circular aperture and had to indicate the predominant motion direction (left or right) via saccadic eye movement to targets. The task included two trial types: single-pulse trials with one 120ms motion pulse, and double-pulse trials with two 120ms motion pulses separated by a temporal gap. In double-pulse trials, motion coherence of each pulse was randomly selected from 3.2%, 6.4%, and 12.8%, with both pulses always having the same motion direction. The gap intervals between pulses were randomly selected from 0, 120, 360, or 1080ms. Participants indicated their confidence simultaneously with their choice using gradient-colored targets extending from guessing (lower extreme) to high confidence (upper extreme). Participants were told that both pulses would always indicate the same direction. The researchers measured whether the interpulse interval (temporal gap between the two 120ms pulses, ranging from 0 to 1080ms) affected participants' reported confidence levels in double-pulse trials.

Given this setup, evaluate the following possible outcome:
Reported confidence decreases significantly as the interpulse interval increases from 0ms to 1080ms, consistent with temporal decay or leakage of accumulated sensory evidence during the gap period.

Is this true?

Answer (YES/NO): NO